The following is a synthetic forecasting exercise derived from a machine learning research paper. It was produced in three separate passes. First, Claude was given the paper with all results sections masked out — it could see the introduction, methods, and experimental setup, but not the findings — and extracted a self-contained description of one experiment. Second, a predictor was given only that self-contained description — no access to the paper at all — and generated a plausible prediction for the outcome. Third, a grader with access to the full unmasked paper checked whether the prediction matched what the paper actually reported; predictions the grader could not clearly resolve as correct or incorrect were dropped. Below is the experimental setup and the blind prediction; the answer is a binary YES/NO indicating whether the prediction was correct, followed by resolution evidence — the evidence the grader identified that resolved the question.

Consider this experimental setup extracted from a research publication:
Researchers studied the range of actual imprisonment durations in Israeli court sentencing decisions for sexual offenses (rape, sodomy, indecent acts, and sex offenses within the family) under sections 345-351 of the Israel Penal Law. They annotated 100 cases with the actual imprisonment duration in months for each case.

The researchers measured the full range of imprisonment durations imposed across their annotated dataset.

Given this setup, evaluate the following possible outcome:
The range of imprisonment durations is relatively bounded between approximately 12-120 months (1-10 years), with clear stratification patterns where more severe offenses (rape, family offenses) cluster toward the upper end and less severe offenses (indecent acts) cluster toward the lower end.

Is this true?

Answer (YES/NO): NO